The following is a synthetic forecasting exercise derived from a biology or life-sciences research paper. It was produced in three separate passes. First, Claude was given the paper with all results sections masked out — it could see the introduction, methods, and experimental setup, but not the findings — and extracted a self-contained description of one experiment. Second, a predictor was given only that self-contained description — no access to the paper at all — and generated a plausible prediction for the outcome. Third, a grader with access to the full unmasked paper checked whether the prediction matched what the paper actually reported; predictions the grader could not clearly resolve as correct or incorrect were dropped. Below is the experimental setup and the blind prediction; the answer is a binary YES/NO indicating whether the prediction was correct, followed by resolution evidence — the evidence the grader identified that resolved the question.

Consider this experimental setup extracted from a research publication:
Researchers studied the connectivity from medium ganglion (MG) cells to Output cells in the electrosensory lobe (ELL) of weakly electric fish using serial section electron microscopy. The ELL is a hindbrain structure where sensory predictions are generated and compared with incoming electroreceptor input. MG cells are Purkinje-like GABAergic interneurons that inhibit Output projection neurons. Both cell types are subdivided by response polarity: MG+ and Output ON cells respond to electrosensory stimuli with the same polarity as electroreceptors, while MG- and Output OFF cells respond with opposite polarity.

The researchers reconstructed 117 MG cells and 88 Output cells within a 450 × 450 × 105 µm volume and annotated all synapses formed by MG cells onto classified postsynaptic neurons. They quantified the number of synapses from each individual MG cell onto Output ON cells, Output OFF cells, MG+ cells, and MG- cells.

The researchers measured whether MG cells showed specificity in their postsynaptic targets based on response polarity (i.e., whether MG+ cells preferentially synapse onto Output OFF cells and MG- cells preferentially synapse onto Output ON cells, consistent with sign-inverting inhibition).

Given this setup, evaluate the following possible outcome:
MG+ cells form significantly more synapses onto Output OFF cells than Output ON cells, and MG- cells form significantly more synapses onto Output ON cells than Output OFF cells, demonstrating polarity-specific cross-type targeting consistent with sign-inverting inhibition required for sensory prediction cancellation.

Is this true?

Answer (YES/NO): YES